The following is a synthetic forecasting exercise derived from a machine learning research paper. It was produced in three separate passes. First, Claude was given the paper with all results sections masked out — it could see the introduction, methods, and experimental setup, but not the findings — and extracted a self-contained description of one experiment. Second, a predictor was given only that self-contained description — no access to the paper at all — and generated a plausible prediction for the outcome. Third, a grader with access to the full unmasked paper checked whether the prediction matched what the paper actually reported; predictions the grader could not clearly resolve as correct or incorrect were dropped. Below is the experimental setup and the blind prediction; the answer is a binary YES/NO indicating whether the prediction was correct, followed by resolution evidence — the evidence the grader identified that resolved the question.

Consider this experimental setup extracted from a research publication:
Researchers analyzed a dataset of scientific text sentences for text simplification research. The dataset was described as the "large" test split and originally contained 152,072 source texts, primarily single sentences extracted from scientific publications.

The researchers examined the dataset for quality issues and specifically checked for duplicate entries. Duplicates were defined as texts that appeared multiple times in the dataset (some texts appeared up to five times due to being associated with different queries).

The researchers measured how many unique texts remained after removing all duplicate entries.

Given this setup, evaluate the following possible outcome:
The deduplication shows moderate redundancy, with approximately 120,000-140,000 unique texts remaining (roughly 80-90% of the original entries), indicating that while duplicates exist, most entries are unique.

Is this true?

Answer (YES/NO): YES